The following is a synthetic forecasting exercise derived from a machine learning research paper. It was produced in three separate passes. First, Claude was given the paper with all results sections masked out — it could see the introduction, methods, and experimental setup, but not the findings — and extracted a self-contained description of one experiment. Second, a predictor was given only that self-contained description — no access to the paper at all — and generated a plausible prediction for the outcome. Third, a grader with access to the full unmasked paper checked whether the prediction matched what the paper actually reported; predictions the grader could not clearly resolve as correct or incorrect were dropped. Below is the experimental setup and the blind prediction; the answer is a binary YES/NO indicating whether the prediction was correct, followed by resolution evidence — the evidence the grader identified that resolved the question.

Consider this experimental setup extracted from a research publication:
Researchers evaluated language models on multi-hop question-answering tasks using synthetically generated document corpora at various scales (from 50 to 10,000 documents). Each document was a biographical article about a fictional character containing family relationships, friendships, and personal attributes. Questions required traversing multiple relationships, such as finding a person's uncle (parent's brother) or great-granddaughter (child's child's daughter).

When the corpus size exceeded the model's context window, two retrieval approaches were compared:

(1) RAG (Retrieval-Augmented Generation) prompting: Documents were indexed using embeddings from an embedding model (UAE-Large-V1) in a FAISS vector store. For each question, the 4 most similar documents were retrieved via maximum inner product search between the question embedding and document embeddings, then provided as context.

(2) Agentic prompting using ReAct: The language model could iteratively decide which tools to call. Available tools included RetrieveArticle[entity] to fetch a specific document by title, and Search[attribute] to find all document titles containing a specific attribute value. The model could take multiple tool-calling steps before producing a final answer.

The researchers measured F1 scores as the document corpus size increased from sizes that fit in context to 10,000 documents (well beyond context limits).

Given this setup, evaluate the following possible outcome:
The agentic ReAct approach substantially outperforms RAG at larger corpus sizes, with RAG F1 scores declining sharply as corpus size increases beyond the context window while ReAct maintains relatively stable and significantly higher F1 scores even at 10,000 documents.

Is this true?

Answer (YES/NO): YES